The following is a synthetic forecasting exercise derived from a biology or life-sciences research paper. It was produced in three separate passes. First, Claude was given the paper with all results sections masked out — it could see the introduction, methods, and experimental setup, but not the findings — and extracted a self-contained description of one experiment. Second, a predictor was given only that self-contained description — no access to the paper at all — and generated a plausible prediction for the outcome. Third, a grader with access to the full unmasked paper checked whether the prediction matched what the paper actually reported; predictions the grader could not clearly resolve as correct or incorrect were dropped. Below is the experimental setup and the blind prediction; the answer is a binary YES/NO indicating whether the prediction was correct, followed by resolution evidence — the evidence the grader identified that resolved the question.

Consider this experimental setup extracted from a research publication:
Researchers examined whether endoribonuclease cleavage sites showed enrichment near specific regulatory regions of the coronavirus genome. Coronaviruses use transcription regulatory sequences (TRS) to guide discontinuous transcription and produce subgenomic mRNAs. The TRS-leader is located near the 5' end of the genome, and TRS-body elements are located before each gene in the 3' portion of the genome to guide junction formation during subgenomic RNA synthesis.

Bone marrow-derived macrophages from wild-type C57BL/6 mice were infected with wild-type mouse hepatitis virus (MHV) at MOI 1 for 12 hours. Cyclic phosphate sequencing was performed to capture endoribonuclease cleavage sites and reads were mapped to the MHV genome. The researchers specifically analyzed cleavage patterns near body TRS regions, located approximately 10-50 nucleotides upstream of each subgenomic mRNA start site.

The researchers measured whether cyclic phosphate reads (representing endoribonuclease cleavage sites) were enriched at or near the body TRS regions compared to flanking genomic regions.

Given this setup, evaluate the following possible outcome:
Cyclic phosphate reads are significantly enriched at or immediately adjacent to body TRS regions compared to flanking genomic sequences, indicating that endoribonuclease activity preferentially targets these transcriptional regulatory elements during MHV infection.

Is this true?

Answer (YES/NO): NO